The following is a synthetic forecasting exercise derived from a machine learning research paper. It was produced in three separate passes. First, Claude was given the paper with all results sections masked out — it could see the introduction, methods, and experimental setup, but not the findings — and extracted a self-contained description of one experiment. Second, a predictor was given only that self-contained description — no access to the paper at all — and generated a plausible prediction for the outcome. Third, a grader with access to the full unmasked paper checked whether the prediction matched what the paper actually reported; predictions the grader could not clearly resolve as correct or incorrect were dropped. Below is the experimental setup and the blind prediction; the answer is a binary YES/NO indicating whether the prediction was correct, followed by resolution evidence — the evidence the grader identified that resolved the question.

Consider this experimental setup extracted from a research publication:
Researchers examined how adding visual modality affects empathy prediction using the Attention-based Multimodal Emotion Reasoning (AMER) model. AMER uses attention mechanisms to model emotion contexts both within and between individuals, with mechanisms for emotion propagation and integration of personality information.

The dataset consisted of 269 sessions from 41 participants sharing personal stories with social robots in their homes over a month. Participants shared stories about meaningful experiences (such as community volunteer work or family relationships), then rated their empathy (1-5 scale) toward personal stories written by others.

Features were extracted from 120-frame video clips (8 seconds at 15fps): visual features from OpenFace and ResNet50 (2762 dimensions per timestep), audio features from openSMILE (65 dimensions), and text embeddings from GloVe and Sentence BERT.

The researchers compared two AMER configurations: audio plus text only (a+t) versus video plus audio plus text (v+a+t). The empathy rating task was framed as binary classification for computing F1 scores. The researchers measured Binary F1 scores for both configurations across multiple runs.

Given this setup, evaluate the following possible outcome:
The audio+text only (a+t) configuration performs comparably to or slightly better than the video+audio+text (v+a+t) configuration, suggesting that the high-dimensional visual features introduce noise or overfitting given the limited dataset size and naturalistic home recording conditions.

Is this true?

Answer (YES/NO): NO